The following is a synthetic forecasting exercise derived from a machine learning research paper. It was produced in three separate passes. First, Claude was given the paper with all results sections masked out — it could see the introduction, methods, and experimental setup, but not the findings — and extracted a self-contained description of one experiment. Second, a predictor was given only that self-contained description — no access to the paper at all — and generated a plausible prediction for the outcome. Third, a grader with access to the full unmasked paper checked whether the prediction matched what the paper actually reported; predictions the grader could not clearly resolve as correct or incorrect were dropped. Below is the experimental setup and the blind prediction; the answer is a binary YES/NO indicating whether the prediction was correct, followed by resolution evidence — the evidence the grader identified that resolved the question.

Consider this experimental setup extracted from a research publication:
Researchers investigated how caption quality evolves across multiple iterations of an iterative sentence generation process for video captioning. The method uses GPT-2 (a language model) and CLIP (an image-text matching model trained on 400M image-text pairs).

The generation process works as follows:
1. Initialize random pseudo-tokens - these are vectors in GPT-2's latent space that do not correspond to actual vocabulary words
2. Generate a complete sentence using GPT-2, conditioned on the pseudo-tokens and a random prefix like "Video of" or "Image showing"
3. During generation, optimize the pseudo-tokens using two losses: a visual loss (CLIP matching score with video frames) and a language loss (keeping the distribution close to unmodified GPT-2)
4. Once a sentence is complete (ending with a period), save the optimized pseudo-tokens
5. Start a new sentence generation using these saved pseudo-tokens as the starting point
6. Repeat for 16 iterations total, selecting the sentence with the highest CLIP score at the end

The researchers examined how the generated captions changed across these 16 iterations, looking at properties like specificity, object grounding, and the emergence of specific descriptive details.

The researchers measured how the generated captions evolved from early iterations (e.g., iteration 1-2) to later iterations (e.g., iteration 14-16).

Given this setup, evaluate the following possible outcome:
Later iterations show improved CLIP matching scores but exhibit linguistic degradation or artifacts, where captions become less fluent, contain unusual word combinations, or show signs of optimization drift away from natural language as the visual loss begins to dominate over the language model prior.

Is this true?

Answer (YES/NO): NO